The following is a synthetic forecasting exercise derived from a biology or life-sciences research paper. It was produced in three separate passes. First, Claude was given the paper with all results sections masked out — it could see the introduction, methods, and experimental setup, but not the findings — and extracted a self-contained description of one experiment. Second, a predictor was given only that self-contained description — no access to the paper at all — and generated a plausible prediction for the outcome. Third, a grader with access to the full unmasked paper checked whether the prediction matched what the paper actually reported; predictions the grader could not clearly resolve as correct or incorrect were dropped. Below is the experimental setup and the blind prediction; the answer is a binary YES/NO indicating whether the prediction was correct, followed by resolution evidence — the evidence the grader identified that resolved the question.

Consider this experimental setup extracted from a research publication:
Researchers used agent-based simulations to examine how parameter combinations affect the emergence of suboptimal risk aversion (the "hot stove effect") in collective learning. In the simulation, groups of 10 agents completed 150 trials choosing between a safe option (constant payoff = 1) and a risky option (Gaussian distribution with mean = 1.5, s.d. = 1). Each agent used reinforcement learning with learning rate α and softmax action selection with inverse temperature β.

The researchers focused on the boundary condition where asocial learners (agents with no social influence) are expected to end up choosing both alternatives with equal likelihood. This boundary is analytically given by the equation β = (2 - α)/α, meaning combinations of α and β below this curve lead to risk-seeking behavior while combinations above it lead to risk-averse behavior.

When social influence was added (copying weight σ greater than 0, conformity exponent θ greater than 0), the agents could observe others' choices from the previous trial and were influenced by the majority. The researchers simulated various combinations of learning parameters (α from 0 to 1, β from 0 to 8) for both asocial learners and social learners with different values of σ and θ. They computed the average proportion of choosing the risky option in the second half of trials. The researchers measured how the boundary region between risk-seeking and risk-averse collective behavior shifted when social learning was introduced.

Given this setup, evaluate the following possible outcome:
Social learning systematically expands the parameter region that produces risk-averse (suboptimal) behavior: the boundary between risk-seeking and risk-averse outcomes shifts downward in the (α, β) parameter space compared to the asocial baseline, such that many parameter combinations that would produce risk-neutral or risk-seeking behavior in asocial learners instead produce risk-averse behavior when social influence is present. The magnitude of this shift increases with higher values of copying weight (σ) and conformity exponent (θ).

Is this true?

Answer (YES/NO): NO